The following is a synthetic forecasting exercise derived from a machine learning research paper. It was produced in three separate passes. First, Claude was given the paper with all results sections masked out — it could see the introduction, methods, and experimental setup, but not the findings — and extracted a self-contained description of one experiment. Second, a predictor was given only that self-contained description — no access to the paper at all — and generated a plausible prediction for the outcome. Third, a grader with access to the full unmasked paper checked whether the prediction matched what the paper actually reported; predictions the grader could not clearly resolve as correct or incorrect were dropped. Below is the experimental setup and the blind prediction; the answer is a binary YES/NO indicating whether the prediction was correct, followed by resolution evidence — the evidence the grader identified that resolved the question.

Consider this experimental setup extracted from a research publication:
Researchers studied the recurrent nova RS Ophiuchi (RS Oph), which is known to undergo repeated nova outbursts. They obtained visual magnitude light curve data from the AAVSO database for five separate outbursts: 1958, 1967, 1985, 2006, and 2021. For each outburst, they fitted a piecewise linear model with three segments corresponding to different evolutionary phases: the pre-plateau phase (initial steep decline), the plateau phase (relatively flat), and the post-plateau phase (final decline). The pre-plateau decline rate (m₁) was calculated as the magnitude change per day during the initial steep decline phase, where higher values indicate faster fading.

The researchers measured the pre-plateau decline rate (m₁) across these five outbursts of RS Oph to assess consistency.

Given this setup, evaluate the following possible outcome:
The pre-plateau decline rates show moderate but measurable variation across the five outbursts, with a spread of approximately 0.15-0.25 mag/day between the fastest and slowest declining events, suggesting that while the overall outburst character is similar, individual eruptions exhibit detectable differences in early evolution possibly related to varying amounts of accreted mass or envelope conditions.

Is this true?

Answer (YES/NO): NO